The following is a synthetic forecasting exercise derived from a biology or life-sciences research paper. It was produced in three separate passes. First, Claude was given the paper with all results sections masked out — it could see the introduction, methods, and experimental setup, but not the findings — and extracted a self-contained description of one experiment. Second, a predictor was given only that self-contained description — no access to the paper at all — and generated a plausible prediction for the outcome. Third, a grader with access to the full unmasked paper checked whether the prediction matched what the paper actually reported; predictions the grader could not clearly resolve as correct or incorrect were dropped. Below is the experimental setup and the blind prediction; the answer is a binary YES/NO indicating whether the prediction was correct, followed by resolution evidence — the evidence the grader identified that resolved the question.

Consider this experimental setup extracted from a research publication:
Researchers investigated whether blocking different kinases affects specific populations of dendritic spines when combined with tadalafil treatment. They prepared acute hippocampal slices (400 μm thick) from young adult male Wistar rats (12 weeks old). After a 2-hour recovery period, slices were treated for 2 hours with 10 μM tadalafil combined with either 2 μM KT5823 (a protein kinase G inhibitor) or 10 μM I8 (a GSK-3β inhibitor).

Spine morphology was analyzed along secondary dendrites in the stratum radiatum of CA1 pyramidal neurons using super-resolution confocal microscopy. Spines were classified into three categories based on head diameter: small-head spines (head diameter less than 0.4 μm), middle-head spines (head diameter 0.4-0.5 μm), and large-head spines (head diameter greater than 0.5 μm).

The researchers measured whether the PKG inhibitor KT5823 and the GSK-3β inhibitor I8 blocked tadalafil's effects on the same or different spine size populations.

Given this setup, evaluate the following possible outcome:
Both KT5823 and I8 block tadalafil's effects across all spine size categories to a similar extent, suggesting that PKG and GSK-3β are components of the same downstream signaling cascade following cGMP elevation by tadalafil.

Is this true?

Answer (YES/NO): NO